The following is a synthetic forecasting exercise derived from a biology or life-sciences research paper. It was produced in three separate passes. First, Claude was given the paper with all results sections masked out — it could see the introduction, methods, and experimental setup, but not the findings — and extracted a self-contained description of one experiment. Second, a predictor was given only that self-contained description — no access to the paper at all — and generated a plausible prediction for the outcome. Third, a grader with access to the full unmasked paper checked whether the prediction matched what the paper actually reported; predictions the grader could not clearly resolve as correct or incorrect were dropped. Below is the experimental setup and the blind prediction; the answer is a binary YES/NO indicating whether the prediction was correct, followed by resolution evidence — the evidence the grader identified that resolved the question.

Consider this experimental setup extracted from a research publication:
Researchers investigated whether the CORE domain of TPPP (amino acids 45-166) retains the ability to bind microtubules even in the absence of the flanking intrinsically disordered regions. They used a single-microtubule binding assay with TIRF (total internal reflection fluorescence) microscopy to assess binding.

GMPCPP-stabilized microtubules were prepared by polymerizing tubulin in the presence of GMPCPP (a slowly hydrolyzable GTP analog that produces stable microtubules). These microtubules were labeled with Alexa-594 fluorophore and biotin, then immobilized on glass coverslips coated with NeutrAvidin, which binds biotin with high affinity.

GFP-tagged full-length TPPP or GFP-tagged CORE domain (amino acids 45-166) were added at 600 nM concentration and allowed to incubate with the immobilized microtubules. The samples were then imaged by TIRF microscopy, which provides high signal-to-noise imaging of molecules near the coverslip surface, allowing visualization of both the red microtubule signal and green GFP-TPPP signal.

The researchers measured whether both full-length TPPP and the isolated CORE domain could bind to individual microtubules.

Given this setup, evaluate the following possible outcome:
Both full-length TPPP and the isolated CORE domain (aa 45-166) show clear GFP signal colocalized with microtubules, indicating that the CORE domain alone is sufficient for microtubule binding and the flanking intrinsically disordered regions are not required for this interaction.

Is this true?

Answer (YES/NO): NO